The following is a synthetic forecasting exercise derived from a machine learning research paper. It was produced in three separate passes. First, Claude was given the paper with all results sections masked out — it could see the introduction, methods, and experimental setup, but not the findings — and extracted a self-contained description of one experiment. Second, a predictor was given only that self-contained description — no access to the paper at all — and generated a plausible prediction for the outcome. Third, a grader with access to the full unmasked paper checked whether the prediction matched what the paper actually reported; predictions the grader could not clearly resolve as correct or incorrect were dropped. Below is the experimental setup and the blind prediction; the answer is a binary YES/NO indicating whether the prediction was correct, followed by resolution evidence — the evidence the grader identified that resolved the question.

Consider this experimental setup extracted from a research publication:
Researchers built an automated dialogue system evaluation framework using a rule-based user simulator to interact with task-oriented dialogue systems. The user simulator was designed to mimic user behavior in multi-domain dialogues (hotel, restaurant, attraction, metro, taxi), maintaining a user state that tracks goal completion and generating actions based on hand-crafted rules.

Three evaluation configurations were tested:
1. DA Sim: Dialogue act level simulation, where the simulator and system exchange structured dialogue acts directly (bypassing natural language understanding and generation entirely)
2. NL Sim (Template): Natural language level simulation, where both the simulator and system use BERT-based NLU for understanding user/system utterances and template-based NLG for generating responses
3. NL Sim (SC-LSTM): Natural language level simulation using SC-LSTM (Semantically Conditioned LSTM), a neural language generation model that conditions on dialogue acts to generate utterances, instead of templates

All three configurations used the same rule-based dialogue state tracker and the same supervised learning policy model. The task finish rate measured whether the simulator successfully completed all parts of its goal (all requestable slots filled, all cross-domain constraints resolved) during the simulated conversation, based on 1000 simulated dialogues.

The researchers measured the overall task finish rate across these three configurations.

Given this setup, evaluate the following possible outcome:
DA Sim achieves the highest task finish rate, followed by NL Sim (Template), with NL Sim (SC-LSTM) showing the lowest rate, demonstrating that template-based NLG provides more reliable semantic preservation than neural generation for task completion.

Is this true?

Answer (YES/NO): YES